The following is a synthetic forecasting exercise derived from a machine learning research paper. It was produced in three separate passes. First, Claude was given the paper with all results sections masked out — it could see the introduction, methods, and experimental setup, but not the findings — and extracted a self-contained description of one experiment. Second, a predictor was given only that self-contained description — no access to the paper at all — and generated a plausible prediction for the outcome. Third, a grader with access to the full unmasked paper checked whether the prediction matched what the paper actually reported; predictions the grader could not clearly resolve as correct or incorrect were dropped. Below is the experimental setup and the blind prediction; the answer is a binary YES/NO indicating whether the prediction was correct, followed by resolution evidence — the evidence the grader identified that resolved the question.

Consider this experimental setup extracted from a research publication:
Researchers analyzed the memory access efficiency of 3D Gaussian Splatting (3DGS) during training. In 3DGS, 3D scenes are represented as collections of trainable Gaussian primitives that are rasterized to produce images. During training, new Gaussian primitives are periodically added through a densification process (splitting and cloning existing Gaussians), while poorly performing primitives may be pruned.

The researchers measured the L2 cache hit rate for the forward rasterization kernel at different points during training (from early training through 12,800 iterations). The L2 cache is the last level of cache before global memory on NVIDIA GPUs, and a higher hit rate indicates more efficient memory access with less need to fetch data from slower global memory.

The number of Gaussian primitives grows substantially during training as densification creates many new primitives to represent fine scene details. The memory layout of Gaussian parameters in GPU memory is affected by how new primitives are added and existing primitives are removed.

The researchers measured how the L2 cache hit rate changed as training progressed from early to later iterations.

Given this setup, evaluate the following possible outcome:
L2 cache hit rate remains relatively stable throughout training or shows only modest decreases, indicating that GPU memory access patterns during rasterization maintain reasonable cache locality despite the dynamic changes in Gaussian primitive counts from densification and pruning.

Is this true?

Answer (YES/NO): NO